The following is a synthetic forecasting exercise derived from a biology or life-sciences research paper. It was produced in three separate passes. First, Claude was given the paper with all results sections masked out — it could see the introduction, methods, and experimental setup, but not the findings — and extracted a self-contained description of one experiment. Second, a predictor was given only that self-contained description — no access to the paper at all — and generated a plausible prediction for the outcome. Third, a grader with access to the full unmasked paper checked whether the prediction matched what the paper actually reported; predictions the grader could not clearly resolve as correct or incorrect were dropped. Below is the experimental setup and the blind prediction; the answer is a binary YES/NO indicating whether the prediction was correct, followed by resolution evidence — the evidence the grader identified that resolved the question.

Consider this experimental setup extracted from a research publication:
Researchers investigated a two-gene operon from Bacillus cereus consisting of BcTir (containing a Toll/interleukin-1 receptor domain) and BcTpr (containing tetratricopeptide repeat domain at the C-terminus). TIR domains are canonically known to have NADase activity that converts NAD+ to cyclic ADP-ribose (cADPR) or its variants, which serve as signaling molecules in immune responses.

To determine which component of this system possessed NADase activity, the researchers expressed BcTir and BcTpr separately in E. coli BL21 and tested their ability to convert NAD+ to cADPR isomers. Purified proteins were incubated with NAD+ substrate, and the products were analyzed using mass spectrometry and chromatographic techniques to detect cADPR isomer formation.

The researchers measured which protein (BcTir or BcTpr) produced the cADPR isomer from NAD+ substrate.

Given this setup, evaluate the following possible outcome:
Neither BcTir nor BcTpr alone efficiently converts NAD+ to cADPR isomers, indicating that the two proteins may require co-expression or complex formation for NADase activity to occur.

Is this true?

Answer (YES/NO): NO